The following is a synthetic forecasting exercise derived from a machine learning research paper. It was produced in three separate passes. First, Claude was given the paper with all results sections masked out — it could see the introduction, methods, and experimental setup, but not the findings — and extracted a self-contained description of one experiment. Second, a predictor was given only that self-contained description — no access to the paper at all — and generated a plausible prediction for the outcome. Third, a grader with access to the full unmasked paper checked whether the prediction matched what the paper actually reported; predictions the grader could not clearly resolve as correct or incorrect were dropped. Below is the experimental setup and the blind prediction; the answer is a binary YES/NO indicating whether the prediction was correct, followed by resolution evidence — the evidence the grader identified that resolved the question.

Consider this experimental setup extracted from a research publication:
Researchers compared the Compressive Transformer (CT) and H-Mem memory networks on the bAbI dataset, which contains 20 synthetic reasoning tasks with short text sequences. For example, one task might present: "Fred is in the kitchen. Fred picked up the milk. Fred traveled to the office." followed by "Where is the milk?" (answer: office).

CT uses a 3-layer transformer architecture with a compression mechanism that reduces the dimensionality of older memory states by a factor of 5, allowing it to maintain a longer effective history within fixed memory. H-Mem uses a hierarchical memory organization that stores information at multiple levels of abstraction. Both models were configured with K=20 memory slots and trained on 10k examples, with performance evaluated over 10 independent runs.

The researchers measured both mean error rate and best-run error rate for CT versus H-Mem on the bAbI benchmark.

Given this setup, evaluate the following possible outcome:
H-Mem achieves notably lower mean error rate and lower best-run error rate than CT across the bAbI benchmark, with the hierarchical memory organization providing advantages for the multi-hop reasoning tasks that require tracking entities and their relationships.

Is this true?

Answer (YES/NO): NO